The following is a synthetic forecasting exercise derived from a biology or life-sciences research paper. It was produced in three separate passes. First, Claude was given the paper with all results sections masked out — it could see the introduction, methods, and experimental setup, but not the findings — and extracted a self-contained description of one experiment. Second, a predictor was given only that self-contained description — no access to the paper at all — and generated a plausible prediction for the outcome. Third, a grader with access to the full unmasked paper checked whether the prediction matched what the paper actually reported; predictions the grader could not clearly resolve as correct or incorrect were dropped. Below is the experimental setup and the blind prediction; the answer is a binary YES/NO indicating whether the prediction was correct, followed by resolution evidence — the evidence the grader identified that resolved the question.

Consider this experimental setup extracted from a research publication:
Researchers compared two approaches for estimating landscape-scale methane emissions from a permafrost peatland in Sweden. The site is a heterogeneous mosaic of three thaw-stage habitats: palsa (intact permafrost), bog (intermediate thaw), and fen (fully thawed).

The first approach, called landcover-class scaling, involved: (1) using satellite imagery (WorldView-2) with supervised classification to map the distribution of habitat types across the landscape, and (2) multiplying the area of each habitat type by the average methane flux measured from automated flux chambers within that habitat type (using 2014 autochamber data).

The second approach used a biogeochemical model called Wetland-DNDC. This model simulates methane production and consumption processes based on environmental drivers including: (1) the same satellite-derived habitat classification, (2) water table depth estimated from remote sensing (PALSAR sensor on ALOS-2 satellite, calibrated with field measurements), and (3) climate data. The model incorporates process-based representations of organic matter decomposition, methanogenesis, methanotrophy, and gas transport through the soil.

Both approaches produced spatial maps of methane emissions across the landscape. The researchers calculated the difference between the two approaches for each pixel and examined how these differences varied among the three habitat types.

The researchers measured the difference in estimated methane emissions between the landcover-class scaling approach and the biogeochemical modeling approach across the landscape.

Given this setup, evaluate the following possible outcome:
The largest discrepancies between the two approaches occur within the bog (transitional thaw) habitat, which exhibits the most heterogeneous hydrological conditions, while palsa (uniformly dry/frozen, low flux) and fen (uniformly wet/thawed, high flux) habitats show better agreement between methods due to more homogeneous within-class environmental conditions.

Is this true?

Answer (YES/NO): NO